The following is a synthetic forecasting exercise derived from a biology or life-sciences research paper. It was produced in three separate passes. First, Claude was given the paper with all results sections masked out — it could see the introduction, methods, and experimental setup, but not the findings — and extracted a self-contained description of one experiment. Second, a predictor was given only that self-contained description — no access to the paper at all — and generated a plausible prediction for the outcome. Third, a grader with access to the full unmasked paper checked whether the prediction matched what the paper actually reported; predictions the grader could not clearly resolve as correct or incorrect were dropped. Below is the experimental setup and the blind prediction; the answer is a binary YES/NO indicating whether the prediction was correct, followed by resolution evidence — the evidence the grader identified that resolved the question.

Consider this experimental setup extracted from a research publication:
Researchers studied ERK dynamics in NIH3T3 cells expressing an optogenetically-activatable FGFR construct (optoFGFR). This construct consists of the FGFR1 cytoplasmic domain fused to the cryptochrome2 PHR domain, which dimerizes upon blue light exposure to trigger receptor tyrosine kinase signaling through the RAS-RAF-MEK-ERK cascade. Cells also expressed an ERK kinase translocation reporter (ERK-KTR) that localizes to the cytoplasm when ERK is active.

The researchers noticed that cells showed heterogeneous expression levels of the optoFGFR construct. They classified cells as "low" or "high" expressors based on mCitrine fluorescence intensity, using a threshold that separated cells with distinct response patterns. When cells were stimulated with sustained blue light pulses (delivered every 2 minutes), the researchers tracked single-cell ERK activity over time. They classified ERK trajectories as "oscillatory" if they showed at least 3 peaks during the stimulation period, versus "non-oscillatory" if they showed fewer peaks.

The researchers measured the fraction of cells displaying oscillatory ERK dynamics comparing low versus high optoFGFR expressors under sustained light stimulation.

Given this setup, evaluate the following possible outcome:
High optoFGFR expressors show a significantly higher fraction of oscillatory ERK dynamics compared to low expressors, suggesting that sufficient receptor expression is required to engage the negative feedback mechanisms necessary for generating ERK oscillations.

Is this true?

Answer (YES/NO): NO